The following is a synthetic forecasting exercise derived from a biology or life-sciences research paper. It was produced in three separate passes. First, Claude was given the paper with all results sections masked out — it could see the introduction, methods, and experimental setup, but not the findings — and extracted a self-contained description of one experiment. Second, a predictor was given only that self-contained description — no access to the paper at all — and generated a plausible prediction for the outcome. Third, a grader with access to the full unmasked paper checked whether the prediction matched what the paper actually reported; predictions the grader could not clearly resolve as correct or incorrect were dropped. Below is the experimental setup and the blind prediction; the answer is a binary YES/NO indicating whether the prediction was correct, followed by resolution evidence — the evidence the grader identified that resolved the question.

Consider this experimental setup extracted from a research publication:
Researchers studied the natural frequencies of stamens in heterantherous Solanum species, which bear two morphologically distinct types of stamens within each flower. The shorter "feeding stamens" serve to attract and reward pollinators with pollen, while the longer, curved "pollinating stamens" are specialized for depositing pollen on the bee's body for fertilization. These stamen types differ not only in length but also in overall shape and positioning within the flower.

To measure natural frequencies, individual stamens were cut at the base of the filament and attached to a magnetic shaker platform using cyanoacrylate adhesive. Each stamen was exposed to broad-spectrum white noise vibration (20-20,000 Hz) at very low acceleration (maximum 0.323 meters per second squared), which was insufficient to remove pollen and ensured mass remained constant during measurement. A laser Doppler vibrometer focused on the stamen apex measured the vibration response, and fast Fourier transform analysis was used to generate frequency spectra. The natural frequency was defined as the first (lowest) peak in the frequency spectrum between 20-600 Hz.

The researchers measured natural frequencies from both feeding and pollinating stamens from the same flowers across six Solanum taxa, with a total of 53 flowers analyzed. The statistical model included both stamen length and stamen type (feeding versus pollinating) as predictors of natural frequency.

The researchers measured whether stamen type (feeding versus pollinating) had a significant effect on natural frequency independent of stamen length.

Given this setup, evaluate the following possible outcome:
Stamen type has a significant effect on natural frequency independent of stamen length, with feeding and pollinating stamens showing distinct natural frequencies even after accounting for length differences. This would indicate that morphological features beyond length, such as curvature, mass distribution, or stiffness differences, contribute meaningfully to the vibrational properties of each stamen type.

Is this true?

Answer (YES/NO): YES